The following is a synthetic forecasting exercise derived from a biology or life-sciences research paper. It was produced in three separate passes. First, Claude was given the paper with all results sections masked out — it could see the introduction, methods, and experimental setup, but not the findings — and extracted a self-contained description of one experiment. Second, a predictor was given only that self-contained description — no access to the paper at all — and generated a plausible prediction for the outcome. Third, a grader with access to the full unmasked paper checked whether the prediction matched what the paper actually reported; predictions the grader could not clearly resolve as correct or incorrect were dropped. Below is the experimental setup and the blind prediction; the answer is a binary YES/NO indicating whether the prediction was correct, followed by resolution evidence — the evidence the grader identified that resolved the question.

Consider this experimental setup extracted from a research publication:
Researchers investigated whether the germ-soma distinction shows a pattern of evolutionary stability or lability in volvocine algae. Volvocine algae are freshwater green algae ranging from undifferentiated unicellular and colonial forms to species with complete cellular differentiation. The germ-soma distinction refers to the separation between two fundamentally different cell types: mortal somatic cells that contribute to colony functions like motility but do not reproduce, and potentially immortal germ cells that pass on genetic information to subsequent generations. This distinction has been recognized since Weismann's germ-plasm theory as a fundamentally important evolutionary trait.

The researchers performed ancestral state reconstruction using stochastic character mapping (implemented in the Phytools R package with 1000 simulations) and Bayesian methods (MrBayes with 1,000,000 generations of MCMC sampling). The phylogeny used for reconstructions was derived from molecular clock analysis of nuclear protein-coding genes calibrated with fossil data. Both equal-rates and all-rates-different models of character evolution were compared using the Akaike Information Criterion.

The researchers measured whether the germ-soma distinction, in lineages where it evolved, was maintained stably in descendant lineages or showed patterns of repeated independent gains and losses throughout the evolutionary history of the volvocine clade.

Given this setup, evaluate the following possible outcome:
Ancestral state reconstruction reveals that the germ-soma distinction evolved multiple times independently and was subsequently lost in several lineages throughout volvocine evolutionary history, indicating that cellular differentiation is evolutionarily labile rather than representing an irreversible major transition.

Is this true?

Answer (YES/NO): YES